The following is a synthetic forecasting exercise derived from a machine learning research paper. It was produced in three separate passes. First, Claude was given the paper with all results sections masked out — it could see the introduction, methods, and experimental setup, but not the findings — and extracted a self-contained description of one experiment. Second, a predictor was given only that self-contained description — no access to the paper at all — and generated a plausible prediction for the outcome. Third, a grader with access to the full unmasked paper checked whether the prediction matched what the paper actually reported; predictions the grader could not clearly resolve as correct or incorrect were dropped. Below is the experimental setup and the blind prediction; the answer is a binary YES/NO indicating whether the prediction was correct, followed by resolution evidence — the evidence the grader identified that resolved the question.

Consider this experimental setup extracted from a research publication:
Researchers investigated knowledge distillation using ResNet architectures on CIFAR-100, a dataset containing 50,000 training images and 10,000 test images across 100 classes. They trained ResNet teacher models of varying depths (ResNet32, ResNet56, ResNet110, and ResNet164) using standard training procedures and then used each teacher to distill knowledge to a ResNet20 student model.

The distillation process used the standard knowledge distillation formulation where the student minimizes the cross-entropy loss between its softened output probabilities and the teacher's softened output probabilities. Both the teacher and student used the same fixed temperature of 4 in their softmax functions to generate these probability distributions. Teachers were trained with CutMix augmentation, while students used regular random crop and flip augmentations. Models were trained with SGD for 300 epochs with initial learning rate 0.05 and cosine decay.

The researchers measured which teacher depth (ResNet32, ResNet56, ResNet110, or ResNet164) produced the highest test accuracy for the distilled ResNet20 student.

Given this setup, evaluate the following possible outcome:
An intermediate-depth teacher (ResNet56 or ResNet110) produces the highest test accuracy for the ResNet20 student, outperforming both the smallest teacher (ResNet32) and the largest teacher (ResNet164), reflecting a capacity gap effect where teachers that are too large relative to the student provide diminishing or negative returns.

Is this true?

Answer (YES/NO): NO